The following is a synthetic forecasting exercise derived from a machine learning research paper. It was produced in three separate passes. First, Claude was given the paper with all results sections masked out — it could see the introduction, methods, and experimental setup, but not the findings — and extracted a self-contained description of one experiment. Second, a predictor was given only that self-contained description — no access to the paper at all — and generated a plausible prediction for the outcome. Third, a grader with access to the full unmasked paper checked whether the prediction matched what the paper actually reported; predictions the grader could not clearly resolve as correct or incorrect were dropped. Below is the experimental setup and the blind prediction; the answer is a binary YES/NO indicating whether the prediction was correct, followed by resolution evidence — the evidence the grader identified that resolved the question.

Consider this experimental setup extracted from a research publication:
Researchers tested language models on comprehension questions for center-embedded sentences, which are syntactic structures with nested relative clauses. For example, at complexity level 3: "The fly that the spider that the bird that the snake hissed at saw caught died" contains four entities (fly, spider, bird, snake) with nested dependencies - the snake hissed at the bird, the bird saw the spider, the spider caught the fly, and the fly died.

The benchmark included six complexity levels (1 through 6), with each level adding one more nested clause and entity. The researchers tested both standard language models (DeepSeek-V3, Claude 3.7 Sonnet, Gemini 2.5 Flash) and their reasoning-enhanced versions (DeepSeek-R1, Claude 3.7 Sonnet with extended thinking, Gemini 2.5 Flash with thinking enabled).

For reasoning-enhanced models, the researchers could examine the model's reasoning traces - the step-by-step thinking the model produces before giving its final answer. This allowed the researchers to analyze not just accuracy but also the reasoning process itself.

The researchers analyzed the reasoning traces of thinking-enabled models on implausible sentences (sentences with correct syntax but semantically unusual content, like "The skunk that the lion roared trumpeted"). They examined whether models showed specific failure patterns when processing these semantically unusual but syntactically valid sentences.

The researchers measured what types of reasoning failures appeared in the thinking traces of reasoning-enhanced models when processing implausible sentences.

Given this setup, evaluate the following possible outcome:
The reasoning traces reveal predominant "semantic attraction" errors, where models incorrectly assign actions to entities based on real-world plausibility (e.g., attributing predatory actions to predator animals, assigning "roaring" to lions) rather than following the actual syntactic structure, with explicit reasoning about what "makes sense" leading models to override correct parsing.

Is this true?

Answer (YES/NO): NO